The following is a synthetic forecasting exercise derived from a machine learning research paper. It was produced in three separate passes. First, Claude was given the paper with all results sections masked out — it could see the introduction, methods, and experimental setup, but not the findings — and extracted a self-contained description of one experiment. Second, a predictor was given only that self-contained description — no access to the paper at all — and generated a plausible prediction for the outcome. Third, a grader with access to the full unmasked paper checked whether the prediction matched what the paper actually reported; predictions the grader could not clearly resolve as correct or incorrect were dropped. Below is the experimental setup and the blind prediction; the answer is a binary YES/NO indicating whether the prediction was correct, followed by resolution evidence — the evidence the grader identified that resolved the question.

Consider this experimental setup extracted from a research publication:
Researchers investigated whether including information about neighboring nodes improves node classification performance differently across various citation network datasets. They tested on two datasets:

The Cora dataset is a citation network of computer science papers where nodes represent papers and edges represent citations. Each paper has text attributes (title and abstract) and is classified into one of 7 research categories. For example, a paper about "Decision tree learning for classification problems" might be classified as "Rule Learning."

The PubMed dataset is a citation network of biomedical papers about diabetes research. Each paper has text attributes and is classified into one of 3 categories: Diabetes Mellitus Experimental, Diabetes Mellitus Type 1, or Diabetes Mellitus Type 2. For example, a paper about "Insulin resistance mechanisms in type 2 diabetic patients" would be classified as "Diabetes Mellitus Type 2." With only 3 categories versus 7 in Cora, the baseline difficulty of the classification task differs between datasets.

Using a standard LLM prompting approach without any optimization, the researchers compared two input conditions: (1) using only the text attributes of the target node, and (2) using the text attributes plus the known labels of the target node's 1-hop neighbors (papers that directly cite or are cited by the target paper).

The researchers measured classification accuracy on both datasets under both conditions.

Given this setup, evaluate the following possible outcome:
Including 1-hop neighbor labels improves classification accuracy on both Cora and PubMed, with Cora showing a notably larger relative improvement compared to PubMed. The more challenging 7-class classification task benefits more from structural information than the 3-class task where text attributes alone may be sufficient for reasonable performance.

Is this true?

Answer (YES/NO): NO